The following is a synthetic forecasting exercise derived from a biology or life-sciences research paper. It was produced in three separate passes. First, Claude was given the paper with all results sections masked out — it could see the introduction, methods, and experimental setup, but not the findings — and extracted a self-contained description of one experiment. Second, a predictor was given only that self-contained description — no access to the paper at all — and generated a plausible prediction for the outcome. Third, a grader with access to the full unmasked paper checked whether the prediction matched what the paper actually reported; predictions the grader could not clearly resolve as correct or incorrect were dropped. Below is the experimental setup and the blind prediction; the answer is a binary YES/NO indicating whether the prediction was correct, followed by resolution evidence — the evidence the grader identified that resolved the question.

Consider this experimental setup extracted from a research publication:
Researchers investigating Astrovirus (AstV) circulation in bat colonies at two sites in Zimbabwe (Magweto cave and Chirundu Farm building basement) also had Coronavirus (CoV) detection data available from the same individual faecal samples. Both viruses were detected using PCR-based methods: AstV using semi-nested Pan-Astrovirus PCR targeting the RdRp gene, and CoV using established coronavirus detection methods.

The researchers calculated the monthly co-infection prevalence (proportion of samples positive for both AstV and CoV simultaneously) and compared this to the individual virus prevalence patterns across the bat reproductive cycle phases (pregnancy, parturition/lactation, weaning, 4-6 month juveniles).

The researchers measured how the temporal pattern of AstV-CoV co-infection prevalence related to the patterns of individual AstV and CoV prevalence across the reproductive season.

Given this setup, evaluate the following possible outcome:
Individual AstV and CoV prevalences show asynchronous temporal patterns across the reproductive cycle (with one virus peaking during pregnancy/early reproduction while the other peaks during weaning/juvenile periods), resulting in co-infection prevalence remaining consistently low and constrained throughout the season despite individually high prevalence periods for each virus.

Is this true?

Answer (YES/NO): NO